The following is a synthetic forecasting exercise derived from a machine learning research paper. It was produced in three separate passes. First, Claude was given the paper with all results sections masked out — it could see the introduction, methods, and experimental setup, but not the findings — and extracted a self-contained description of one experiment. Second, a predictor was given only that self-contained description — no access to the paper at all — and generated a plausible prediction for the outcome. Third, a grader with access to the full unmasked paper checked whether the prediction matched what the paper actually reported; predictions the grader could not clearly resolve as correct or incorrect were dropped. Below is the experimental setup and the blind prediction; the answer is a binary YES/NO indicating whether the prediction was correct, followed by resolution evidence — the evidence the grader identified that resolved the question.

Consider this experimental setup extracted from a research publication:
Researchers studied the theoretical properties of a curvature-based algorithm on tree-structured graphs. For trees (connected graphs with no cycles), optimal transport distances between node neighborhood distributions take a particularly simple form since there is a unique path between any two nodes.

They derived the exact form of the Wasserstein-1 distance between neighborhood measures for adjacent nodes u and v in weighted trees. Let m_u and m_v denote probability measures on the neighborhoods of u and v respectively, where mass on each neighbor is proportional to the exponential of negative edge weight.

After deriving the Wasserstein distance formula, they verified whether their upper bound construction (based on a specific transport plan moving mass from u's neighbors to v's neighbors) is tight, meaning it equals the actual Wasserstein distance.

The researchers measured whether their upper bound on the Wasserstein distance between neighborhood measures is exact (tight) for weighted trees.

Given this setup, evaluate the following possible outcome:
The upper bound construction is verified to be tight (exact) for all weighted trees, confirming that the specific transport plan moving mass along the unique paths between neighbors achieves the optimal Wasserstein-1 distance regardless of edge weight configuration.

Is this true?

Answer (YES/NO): YES